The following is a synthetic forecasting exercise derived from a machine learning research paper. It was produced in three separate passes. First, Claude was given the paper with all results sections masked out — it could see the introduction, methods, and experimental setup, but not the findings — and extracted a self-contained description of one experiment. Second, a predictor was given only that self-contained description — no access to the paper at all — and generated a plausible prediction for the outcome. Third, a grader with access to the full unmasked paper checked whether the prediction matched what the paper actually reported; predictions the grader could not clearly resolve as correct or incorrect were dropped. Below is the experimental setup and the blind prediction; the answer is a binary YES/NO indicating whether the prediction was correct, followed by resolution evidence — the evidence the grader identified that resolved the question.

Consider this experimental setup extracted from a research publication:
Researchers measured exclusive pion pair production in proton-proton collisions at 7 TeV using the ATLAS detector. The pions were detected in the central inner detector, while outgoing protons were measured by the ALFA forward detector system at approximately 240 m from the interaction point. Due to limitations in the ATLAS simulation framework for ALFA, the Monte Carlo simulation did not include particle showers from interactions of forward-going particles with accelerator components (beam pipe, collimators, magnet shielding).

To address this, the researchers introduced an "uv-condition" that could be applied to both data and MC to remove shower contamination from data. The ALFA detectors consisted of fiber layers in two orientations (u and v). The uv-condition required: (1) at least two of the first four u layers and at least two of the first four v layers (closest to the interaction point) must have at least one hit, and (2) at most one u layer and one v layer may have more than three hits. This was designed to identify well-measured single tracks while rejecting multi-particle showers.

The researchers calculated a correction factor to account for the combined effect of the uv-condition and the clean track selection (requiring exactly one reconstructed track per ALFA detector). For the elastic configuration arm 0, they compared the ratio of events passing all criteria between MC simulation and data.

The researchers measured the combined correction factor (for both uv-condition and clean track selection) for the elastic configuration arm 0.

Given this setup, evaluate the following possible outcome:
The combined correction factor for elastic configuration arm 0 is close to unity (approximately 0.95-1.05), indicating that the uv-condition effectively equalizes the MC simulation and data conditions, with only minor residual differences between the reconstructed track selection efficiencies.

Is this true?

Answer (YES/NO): NO